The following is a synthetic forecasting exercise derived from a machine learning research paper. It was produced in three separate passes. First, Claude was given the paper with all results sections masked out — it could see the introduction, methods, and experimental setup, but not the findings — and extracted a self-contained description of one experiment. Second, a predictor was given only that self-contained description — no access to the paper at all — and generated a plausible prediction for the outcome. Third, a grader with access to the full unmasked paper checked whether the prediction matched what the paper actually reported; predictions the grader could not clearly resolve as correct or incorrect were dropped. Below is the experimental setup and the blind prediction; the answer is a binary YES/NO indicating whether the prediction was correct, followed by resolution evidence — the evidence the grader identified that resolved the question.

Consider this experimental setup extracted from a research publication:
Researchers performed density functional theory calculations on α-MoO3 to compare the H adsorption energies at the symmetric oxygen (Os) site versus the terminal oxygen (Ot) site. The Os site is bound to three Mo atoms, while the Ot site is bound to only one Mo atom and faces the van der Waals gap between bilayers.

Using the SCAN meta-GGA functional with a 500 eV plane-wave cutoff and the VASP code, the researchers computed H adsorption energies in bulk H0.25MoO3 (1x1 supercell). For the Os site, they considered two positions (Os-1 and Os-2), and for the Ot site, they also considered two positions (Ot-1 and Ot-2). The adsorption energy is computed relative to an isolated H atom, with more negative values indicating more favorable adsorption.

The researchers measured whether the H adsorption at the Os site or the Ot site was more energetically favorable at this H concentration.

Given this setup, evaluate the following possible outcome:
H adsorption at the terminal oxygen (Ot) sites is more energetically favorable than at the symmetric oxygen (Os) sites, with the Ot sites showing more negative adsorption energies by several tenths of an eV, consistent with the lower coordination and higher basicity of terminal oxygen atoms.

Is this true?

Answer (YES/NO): YES